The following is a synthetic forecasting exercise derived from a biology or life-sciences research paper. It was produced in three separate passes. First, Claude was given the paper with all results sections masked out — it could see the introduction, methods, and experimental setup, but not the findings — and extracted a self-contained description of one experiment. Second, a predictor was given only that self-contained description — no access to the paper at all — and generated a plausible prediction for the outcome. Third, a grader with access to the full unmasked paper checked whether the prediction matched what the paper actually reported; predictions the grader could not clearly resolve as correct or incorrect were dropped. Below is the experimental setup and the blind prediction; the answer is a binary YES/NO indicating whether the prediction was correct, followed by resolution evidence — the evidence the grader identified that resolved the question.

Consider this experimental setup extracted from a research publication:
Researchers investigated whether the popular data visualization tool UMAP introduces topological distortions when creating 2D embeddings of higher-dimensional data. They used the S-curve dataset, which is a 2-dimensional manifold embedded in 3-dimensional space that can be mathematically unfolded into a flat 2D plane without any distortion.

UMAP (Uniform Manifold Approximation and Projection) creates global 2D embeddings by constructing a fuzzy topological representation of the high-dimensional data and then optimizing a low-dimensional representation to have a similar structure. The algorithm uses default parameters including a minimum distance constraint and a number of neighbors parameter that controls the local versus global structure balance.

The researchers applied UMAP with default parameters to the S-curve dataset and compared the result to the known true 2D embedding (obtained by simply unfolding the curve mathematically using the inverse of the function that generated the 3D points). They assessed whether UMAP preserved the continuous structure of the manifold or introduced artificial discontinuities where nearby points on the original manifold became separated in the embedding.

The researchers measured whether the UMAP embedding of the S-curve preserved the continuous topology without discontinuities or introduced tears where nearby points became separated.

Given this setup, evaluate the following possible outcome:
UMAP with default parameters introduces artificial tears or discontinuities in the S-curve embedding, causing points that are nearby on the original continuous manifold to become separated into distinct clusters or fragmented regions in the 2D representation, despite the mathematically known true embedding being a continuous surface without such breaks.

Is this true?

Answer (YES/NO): YES